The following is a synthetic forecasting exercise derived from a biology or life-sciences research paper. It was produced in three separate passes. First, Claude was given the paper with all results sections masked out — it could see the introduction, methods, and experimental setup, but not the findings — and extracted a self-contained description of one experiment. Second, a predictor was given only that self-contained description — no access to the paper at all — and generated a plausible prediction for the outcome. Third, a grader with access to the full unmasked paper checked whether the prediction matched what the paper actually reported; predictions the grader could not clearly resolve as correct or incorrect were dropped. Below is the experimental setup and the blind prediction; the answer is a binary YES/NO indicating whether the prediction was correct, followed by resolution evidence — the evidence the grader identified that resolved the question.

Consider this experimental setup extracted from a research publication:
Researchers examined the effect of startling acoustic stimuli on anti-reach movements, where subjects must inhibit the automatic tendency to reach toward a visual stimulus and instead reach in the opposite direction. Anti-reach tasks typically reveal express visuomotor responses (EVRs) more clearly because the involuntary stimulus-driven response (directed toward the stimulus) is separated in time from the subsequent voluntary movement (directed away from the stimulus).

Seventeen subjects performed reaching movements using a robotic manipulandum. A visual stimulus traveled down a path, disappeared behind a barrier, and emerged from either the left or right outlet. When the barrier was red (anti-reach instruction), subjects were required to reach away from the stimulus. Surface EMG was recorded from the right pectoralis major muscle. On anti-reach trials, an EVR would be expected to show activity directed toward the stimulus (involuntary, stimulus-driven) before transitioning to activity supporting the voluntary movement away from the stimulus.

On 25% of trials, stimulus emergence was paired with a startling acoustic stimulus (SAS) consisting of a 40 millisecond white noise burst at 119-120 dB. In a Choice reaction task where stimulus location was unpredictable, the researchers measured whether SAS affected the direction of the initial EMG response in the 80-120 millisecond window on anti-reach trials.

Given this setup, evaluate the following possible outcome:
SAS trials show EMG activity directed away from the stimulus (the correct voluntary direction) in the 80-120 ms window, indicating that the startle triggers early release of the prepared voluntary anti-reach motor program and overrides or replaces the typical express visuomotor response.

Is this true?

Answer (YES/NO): NO